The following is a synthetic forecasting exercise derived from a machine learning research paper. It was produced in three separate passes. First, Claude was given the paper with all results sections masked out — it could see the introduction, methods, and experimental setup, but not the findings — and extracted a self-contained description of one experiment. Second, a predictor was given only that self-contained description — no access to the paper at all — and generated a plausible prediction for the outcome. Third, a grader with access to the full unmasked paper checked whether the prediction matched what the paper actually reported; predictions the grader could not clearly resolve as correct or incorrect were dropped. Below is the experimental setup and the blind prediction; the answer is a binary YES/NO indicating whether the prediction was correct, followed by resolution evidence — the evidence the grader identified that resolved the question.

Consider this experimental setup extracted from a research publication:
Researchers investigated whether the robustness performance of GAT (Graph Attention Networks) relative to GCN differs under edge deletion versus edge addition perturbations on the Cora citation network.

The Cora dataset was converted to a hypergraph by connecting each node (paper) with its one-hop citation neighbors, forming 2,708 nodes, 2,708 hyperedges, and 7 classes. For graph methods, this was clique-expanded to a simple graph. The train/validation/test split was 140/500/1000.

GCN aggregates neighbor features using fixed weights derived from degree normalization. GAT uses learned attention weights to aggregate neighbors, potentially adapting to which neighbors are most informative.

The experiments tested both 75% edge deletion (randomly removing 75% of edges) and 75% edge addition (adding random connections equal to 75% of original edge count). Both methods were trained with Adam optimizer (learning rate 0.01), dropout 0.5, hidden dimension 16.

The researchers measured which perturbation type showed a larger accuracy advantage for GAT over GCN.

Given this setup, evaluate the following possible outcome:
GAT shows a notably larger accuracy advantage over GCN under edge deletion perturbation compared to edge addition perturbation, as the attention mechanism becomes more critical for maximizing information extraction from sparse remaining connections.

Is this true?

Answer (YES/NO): YES